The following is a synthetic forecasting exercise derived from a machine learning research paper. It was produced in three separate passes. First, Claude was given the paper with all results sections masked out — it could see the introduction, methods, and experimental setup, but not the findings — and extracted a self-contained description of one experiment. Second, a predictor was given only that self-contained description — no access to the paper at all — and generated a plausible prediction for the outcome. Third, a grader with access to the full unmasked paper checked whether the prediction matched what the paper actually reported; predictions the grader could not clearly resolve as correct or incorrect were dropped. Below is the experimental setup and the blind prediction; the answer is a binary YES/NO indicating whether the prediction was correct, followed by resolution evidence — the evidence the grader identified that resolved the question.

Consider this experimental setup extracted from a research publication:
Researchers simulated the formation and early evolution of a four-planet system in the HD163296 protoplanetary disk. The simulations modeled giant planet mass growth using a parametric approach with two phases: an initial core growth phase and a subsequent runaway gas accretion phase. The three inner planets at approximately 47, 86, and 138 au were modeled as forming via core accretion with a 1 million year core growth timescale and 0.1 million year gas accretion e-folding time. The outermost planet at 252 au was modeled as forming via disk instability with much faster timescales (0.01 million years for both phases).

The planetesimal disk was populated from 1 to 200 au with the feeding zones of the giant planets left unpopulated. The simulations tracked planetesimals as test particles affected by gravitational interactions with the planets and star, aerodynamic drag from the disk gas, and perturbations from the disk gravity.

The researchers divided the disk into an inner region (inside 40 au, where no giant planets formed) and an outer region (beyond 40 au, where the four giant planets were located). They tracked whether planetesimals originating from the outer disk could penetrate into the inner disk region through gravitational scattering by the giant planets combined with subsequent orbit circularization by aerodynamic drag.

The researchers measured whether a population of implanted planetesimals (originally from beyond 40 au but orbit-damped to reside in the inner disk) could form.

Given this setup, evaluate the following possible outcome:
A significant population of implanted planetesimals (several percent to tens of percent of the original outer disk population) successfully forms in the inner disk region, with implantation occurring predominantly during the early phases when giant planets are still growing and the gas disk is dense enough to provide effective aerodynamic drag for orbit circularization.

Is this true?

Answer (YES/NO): NO